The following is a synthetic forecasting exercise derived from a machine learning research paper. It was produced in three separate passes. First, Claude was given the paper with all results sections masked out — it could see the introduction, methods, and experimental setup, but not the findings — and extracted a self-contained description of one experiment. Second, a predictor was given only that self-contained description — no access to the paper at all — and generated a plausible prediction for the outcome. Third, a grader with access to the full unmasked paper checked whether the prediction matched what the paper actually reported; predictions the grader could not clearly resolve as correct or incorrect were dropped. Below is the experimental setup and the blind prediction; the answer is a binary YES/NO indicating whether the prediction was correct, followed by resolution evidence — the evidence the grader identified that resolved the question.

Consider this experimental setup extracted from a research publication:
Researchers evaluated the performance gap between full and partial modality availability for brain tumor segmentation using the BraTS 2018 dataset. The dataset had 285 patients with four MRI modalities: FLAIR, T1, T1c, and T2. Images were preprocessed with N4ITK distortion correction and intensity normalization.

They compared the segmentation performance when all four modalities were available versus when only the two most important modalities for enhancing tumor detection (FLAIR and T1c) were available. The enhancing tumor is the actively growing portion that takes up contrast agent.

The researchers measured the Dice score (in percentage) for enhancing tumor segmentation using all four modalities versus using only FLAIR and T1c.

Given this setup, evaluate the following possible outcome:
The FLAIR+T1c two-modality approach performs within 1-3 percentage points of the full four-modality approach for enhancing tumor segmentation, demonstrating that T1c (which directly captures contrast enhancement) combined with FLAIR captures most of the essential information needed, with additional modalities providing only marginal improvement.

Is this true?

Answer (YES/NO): YES